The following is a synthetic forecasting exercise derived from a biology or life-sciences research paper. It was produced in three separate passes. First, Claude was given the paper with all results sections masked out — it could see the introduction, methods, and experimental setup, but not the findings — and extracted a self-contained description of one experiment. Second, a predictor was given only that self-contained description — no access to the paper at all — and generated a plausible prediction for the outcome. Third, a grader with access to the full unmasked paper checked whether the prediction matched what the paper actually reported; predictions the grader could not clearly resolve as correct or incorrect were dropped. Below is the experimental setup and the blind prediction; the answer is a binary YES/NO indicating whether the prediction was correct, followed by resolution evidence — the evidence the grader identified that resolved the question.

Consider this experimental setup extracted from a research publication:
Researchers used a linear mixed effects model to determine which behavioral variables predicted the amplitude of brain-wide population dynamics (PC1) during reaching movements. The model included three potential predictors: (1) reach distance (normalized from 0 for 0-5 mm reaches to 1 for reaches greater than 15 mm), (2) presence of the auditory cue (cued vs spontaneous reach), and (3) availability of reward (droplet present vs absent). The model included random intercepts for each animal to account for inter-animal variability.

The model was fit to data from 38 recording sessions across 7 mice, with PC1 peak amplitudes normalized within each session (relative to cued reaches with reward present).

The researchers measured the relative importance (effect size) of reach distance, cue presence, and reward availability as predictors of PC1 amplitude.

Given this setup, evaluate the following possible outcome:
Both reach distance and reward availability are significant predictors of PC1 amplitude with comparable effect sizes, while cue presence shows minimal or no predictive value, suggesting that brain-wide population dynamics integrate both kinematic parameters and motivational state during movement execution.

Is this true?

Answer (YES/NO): NO